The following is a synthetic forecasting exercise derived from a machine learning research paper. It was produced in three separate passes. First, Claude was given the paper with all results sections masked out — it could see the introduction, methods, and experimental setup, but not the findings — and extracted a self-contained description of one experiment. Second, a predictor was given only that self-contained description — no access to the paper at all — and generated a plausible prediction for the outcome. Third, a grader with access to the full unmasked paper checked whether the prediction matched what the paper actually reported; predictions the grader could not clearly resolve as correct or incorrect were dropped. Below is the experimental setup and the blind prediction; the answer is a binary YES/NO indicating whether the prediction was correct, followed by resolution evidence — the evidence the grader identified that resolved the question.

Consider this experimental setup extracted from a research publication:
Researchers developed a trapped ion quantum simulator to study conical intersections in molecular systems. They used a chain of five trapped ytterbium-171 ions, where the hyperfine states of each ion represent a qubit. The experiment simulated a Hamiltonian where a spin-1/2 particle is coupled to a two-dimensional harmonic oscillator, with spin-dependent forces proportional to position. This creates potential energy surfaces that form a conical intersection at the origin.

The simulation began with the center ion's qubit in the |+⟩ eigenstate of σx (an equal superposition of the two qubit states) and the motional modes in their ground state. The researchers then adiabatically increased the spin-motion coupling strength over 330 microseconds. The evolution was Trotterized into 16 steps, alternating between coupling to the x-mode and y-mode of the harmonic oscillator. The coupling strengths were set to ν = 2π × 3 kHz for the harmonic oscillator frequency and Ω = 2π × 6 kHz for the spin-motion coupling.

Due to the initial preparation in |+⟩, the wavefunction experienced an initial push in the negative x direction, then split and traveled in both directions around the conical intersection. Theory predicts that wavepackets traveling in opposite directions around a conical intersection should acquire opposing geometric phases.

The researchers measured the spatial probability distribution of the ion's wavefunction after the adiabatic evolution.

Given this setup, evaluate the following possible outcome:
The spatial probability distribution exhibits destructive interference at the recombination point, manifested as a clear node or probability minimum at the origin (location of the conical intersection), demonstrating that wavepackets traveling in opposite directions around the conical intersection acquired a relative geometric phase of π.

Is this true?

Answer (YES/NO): NO